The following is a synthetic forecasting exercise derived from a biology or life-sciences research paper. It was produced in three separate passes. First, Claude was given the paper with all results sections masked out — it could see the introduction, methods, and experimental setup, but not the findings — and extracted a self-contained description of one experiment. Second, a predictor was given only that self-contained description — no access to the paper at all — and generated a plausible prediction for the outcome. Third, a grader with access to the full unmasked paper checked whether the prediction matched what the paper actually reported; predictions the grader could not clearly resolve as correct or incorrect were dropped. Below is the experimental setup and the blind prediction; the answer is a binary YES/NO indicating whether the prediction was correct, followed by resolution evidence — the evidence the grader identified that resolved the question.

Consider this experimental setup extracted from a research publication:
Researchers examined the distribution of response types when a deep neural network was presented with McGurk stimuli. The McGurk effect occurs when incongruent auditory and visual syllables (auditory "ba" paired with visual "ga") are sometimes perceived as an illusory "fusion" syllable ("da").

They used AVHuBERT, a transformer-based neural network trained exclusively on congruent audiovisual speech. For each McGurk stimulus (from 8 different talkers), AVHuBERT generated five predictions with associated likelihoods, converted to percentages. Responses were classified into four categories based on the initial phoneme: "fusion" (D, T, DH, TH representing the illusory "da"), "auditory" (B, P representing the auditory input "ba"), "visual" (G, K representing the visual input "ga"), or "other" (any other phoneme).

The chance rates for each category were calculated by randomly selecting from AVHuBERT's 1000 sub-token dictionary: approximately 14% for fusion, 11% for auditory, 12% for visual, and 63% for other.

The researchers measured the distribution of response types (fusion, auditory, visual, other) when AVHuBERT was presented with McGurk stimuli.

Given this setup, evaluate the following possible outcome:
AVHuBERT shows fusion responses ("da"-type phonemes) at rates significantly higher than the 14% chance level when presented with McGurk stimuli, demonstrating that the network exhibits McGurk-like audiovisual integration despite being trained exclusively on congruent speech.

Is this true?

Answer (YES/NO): YES